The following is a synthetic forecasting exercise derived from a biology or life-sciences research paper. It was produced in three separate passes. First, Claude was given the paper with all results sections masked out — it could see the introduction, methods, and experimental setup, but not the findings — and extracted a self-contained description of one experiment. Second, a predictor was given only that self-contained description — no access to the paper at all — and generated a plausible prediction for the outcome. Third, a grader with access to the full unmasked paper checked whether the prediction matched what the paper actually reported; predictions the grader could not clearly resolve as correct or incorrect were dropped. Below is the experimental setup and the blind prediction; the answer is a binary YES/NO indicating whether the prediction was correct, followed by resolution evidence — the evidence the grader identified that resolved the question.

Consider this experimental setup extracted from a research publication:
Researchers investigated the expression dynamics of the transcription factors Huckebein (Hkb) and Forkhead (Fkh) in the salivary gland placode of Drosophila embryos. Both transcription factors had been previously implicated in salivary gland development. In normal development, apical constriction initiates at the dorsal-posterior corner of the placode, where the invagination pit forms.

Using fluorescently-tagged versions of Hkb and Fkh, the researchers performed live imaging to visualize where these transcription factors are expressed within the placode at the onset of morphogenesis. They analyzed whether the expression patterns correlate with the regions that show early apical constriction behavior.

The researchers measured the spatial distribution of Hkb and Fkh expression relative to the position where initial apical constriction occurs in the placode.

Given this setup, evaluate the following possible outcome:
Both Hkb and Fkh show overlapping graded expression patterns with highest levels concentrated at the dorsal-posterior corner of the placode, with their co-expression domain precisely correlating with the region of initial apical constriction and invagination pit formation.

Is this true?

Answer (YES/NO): YES